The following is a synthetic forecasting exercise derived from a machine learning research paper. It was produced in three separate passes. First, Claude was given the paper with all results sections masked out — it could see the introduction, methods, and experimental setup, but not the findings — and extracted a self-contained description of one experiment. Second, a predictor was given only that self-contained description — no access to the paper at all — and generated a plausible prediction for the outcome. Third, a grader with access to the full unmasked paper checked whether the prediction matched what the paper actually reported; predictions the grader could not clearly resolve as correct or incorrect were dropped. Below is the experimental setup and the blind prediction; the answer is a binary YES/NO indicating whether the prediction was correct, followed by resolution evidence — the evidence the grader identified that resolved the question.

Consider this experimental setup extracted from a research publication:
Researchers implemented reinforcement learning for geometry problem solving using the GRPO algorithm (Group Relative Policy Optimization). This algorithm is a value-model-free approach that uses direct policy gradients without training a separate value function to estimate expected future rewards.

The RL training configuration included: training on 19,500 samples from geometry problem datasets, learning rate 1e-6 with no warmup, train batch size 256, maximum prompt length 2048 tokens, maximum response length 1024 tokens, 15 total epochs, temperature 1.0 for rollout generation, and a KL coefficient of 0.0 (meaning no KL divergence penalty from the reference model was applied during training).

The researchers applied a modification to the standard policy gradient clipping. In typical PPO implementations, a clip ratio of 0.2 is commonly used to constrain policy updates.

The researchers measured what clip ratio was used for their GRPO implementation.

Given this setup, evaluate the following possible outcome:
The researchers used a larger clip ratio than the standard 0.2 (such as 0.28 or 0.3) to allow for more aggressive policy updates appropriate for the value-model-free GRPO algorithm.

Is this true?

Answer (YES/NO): YES